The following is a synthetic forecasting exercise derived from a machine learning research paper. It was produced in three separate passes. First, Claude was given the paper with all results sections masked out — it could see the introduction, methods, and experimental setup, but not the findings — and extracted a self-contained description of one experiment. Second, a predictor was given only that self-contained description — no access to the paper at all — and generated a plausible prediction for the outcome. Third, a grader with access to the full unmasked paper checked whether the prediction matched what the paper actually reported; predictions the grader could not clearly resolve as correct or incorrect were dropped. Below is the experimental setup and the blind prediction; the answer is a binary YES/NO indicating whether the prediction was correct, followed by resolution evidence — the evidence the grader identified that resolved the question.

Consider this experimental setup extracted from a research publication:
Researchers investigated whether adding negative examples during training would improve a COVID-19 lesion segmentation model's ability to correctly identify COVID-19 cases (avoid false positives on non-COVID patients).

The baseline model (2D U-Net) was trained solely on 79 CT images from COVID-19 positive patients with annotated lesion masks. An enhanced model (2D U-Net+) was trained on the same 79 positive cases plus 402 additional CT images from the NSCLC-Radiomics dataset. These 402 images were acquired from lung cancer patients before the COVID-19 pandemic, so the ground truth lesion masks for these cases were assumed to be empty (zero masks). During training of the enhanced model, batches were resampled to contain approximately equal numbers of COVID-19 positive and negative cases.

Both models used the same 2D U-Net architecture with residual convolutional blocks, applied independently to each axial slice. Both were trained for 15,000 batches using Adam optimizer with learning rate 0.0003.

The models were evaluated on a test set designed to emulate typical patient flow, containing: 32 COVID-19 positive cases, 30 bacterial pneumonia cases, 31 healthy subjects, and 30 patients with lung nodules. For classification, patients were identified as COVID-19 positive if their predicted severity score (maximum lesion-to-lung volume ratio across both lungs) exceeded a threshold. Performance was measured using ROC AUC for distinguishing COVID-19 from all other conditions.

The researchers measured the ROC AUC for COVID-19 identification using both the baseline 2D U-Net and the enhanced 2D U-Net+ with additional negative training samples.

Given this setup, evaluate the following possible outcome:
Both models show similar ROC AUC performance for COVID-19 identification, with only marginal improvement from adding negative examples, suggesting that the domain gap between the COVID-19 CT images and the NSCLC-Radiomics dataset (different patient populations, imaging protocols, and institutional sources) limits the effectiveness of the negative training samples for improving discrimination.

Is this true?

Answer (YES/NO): NO